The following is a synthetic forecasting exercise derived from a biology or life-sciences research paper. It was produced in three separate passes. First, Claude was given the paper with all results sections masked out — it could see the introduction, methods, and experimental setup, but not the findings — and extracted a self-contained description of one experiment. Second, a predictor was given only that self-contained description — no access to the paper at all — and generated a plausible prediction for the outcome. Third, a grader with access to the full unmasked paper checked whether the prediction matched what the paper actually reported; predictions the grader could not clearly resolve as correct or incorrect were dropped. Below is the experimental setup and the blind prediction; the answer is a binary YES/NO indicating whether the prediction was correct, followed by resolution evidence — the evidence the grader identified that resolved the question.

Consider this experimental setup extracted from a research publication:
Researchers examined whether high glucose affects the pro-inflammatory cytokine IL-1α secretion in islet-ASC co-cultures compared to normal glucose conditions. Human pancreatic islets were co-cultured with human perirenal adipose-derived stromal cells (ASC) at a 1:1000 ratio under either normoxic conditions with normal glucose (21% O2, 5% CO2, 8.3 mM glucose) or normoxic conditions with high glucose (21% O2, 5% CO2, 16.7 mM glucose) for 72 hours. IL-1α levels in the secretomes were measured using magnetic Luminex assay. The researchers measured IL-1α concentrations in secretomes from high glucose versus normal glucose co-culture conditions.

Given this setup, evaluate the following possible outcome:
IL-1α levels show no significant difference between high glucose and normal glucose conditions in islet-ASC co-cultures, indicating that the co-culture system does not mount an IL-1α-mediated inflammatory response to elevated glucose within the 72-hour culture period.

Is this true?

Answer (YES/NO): YES